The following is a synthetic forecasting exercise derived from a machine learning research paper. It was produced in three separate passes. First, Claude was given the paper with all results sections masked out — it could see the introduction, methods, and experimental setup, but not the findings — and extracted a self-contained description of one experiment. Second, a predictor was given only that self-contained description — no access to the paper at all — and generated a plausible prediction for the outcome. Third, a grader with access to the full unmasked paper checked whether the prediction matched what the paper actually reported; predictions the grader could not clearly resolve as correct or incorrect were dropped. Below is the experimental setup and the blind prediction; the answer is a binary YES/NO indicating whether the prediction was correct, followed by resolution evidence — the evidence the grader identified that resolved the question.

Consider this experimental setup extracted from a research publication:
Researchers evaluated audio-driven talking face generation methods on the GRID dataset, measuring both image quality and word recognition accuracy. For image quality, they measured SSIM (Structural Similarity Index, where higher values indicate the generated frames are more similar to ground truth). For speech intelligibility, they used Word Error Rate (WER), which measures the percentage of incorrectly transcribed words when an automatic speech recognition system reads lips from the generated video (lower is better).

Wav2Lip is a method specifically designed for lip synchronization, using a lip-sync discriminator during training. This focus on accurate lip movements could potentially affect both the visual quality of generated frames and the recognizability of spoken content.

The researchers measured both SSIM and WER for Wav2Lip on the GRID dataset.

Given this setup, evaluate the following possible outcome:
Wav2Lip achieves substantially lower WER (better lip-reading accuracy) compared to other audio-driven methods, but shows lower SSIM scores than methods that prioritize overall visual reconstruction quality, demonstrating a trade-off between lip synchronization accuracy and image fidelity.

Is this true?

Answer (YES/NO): NO